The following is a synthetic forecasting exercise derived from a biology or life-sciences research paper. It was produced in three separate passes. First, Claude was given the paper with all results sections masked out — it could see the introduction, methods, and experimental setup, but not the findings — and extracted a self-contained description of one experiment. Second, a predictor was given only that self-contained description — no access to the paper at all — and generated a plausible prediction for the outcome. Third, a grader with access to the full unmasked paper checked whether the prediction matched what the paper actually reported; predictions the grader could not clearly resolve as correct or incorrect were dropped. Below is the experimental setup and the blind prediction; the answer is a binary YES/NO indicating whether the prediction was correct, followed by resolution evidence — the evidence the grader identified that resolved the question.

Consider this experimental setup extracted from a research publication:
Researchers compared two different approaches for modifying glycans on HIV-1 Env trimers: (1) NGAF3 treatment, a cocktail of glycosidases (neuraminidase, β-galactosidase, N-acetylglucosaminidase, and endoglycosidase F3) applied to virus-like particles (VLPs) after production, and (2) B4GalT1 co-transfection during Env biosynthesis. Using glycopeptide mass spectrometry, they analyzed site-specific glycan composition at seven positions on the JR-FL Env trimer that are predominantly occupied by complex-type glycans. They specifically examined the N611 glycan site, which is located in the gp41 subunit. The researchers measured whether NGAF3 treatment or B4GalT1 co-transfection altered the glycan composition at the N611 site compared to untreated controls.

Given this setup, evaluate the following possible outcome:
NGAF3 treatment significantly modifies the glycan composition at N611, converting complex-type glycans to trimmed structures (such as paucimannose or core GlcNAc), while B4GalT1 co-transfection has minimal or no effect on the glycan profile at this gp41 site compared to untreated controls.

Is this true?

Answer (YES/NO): NO